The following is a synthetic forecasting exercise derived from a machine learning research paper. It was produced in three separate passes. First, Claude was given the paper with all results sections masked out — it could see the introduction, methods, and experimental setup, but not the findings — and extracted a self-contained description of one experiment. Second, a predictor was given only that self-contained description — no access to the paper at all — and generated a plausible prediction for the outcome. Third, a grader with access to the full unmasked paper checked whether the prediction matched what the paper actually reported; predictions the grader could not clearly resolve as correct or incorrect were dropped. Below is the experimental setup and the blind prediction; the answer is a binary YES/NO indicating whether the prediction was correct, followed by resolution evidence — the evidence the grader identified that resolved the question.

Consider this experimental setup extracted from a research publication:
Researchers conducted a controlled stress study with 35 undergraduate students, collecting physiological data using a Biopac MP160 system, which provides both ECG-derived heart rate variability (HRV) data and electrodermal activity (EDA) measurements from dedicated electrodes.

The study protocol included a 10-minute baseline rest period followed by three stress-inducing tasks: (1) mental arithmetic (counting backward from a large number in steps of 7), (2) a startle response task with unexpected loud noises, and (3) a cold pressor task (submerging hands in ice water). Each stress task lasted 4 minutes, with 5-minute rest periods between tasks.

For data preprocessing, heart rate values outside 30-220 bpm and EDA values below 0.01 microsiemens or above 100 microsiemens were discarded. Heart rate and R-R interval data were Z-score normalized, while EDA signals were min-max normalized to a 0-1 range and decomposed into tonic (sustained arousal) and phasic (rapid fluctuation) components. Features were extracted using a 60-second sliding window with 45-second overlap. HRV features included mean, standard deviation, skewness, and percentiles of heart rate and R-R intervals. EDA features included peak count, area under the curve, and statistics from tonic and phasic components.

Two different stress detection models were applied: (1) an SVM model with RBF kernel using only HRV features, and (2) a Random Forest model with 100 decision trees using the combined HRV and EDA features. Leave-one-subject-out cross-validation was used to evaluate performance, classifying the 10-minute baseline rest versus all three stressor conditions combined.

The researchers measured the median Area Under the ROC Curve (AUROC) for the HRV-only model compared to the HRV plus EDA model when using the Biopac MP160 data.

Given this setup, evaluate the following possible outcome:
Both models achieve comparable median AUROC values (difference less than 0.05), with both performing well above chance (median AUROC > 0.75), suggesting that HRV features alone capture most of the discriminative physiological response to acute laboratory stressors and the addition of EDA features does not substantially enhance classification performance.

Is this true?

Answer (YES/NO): NO